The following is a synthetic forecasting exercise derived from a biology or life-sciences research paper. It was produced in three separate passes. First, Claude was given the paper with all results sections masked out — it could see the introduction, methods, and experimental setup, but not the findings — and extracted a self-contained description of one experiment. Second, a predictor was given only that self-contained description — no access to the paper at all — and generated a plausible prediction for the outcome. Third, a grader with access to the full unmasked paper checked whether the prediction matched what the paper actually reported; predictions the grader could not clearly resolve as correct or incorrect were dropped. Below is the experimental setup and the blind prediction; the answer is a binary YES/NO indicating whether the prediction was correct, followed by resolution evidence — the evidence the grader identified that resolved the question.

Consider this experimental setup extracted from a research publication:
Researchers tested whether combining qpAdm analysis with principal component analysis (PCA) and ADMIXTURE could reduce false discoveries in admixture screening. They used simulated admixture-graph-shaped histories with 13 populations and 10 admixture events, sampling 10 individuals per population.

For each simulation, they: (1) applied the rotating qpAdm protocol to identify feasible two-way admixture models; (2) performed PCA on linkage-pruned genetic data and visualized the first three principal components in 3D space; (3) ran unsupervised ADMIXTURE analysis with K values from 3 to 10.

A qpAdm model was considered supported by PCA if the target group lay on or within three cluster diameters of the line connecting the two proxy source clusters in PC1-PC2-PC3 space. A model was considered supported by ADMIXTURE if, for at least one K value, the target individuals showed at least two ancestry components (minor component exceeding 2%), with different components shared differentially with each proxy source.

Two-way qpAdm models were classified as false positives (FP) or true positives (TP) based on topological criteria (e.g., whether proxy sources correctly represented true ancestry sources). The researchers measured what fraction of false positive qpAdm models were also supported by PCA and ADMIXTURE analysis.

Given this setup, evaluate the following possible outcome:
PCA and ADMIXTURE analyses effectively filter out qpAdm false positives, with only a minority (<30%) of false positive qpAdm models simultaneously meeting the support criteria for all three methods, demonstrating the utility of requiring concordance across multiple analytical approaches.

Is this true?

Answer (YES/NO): NO